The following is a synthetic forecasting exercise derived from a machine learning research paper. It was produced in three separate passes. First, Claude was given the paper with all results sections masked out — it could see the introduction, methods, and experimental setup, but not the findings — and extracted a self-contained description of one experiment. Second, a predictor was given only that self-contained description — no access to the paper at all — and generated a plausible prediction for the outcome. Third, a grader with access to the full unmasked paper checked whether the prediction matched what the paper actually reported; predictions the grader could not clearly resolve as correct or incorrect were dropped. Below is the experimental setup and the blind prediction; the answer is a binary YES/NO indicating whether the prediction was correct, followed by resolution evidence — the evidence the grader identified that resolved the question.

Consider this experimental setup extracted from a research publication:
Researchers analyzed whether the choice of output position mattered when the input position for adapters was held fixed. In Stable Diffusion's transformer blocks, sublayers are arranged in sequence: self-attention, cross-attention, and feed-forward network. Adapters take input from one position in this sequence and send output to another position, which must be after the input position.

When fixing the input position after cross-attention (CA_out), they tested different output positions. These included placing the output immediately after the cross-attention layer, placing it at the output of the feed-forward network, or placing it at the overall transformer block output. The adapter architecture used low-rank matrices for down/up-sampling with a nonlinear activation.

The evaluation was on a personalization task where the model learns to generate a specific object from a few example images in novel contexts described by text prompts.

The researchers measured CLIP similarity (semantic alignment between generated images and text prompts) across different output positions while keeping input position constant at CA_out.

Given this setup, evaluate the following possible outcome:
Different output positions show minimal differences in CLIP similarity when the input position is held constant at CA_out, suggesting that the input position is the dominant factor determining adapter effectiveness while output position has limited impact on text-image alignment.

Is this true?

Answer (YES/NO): YES